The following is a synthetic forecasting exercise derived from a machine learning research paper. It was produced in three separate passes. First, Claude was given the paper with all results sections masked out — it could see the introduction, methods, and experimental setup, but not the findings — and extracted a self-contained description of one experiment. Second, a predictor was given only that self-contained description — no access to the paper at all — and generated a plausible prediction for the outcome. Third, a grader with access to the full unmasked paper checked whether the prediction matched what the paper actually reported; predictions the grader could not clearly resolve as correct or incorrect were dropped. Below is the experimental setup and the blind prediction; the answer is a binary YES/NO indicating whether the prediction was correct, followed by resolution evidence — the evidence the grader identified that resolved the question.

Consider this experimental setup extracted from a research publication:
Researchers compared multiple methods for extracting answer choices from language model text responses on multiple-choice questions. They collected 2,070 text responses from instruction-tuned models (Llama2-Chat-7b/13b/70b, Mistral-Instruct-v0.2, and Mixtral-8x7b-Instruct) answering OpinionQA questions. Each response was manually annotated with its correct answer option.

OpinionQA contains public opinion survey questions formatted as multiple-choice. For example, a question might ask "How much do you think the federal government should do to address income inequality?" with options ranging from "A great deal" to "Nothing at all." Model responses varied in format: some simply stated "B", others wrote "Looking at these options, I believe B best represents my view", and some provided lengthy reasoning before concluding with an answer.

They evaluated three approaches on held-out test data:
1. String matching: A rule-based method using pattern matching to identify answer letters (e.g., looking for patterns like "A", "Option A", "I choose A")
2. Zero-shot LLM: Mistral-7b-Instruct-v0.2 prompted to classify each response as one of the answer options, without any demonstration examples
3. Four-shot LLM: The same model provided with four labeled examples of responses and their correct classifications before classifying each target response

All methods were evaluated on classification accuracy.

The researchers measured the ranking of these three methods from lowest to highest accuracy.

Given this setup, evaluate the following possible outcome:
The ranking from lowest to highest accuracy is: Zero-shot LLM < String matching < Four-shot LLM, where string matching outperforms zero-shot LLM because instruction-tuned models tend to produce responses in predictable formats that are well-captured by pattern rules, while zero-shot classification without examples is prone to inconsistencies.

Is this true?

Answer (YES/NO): YES